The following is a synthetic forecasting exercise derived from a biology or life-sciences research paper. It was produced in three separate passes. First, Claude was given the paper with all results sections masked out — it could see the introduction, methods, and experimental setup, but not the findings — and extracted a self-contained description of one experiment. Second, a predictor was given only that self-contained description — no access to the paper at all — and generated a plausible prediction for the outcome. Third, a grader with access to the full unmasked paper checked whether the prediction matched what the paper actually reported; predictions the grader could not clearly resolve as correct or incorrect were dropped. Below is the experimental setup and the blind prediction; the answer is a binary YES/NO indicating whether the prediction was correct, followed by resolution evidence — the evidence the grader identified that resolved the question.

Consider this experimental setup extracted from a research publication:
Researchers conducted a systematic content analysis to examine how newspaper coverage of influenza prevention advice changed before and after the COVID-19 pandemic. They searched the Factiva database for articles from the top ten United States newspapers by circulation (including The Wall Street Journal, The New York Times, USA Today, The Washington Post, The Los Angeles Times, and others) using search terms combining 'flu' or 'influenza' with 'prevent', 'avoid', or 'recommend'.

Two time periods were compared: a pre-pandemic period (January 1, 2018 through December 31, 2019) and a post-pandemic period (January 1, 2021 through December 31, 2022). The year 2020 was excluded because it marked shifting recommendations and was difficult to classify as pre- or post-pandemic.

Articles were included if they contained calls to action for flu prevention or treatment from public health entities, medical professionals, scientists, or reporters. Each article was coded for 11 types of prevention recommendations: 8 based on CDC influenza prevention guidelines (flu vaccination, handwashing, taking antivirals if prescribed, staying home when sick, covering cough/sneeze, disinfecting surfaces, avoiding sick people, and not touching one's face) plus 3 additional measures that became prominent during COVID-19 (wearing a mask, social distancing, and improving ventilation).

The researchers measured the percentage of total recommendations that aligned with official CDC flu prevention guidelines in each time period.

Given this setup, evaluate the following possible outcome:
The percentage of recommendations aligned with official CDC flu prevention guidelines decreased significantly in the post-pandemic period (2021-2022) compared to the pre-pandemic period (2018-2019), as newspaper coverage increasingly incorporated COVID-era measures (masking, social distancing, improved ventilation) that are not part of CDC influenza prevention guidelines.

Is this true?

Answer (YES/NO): YES